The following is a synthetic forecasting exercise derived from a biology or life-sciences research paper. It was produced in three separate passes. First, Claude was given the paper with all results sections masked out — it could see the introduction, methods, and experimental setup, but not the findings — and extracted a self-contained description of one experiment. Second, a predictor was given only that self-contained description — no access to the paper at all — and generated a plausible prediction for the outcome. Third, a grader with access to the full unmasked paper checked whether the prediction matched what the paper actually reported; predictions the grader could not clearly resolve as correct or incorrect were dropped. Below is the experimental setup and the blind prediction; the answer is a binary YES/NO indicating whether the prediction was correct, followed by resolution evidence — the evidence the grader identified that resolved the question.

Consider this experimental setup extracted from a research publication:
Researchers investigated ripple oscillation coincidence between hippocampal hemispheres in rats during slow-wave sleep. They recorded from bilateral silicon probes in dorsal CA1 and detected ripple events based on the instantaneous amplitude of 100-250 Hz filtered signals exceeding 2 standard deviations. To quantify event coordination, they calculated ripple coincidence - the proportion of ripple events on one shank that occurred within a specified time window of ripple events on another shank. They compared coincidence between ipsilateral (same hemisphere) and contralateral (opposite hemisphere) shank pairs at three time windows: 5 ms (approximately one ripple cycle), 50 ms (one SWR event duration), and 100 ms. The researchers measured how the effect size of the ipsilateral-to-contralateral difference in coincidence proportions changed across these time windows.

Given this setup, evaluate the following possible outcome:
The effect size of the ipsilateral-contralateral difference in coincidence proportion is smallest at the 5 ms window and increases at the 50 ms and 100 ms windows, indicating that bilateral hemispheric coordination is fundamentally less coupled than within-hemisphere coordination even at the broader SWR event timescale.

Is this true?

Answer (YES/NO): NO